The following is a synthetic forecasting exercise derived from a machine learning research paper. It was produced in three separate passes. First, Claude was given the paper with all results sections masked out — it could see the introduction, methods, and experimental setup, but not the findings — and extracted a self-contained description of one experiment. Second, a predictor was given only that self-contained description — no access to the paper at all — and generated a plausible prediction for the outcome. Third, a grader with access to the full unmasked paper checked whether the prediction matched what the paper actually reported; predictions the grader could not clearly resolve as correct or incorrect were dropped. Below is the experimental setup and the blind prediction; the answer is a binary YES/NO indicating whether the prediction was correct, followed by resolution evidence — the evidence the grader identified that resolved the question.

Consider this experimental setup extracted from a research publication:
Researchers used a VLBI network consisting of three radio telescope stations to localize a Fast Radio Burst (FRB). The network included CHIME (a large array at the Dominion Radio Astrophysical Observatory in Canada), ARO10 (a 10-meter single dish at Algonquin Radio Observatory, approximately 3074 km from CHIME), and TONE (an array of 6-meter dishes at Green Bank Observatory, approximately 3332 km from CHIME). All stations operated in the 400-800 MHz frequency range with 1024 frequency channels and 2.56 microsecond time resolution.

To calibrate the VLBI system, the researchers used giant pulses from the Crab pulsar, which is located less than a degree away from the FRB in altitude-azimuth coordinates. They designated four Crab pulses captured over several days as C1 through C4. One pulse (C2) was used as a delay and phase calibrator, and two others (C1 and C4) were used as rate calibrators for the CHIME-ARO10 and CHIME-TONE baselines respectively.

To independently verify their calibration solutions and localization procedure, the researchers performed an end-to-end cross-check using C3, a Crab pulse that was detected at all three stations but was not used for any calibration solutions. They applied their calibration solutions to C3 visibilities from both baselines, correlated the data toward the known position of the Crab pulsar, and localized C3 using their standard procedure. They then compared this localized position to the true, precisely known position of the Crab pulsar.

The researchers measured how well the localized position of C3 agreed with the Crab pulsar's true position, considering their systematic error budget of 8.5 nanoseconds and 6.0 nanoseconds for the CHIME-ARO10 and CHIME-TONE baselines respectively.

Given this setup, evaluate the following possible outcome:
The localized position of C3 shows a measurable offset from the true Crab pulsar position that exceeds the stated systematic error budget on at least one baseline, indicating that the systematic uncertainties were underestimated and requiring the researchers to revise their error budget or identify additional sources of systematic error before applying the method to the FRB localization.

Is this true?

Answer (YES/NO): NO